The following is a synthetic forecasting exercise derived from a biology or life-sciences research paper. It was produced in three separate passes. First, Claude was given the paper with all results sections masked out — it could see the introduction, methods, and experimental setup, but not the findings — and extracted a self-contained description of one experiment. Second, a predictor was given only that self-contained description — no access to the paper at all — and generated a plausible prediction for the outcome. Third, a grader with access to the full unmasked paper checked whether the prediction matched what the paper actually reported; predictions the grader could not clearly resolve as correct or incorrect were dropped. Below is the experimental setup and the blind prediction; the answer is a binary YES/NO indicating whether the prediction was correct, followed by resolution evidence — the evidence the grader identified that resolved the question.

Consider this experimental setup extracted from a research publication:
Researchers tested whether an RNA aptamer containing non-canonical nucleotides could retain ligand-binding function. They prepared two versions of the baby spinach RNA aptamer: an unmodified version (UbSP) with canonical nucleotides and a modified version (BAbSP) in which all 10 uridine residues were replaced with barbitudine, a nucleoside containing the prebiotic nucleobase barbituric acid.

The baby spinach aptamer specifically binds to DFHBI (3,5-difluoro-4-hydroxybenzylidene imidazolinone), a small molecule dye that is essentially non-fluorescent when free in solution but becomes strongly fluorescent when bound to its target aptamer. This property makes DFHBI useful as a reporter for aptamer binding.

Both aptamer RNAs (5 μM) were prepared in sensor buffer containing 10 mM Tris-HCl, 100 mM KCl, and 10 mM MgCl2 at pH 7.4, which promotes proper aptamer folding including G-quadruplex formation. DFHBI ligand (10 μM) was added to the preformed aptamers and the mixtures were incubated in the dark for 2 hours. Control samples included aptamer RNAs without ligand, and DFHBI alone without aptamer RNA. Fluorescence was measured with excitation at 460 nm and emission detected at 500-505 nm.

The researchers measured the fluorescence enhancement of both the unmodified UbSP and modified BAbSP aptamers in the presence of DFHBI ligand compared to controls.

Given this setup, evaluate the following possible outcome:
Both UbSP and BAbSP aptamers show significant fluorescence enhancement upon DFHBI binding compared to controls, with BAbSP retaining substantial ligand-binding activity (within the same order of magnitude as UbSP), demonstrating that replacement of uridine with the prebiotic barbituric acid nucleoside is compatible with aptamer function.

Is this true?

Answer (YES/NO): YES